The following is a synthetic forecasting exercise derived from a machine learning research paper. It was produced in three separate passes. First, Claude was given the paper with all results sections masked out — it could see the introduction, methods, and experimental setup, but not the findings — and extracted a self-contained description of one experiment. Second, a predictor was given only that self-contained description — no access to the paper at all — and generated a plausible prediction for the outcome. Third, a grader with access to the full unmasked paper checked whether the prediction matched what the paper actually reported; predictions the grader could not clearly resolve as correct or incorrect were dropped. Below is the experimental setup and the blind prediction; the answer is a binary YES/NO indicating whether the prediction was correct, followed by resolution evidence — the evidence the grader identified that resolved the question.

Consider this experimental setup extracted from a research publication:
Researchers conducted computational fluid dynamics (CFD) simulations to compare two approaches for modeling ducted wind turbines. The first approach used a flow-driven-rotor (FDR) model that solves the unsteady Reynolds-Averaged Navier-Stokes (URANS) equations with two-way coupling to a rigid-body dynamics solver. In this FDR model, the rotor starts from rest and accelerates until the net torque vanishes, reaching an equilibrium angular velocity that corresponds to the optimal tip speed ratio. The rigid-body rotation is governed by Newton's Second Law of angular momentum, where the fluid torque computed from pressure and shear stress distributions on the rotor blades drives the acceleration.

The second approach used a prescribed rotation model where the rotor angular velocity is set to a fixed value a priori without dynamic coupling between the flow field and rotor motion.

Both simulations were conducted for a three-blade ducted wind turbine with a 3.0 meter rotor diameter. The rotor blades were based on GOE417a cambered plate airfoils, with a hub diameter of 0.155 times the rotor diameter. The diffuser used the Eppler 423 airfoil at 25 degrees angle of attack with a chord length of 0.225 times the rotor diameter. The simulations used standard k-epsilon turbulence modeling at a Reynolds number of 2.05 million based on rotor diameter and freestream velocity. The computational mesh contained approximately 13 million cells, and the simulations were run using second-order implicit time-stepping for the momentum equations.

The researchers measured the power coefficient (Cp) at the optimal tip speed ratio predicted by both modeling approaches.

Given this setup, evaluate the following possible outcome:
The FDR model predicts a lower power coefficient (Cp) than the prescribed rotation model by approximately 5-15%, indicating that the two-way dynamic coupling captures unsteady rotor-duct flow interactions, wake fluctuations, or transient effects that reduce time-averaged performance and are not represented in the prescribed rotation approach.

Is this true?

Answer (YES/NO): NO